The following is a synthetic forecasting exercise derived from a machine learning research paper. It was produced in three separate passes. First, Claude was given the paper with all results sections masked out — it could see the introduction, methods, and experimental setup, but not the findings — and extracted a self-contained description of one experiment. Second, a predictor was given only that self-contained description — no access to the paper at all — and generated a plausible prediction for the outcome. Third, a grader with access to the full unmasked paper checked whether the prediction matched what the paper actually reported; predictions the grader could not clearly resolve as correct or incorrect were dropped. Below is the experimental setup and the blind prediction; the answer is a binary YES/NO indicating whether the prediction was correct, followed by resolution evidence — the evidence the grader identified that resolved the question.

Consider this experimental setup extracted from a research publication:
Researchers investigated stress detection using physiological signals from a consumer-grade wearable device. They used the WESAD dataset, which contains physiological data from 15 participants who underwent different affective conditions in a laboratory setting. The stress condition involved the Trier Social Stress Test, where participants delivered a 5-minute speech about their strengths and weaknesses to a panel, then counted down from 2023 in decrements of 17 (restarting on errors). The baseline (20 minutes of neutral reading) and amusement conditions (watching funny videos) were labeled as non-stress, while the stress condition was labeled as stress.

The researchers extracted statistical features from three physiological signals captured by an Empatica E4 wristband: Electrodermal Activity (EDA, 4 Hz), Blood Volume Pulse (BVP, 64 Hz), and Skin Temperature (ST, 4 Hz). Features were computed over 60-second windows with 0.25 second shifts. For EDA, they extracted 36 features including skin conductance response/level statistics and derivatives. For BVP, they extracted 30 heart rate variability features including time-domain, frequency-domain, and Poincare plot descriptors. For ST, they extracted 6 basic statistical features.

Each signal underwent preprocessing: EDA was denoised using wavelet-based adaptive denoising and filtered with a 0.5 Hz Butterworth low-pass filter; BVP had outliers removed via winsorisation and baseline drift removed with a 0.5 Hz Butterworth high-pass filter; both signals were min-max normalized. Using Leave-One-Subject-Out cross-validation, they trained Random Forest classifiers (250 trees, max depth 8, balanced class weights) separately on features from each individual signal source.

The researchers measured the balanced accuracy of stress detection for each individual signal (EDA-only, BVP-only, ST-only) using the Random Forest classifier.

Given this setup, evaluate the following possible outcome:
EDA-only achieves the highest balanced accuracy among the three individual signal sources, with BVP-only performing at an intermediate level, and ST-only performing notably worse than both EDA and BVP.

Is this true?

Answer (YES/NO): NO